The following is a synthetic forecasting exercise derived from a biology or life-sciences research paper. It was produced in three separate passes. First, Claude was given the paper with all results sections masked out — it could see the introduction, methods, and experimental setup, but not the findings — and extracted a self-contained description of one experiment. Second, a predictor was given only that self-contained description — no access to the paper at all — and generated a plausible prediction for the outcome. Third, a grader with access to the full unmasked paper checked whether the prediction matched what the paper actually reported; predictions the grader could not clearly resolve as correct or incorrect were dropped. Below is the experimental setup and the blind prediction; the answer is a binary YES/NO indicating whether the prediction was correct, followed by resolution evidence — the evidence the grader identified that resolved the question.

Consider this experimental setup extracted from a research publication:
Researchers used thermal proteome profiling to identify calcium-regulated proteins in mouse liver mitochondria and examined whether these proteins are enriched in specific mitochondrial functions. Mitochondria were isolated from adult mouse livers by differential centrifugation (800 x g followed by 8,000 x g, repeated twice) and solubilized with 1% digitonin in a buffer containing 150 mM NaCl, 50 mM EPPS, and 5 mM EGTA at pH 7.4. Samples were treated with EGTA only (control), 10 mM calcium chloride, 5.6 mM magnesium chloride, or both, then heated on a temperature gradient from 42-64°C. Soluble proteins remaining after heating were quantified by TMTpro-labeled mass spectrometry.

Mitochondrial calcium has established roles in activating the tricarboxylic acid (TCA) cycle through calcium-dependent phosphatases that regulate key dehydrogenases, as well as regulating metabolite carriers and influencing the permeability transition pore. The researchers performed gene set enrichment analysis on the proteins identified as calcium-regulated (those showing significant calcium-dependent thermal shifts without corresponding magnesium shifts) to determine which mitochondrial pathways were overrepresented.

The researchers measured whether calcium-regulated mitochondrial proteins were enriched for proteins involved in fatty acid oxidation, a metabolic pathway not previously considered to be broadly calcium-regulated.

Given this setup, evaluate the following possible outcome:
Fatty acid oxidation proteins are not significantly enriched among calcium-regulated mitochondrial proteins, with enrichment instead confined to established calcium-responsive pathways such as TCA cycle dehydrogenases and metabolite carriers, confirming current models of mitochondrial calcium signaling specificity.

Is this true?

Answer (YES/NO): NO